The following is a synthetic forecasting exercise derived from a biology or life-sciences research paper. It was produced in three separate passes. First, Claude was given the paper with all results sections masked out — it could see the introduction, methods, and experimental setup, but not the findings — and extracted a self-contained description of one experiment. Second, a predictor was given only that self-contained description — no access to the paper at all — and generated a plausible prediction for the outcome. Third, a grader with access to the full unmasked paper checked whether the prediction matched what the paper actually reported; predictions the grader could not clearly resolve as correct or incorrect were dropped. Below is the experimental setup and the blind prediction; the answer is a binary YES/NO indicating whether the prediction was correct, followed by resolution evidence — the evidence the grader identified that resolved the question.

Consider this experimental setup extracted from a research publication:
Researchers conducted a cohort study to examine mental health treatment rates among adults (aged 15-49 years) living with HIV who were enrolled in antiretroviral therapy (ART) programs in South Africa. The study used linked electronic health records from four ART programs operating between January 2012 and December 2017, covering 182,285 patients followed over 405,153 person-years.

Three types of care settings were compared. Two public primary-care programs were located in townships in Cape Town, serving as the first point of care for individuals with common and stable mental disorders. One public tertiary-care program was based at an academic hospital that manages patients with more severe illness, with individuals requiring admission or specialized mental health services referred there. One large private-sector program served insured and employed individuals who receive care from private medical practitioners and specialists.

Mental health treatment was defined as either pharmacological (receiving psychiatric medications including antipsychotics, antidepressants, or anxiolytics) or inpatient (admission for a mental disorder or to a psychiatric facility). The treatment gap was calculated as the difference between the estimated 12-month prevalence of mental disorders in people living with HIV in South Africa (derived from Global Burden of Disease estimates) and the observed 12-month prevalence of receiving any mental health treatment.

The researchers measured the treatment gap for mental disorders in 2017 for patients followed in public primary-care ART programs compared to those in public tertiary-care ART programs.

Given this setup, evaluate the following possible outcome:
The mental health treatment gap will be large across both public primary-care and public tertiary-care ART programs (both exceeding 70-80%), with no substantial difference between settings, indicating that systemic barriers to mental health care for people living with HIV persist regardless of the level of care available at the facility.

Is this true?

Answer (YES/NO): NO